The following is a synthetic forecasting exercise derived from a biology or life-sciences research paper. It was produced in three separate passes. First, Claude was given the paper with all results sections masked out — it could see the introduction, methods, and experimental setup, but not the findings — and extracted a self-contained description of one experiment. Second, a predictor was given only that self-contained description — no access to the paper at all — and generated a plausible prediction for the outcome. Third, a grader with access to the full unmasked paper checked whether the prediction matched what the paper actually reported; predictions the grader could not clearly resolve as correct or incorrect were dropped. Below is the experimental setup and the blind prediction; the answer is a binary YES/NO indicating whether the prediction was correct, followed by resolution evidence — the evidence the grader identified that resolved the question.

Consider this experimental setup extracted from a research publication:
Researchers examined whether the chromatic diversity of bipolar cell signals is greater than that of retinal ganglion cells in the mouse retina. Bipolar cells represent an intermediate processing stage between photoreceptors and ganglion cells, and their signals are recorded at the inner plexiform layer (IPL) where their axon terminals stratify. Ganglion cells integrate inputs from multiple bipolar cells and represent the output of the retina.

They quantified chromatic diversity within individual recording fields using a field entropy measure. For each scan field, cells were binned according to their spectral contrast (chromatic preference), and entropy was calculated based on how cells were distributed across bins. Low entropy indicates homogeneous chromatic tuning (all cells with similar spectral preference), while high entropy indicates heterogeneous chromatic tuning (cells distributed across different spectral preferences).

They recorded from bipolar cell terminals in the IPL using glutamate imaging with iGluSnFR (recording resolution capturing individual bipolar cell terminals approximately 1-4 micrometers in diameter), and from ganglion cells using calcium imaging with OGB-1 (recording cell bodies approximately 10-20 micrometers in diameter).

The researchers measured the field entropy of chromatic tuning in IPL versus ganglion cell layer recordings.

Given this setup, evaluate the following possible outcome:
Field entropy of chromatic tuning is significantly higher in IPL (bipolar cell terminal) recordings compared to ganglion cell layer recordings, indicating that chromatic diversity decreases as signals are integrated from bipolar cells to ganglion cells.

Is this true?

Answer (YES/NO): NO